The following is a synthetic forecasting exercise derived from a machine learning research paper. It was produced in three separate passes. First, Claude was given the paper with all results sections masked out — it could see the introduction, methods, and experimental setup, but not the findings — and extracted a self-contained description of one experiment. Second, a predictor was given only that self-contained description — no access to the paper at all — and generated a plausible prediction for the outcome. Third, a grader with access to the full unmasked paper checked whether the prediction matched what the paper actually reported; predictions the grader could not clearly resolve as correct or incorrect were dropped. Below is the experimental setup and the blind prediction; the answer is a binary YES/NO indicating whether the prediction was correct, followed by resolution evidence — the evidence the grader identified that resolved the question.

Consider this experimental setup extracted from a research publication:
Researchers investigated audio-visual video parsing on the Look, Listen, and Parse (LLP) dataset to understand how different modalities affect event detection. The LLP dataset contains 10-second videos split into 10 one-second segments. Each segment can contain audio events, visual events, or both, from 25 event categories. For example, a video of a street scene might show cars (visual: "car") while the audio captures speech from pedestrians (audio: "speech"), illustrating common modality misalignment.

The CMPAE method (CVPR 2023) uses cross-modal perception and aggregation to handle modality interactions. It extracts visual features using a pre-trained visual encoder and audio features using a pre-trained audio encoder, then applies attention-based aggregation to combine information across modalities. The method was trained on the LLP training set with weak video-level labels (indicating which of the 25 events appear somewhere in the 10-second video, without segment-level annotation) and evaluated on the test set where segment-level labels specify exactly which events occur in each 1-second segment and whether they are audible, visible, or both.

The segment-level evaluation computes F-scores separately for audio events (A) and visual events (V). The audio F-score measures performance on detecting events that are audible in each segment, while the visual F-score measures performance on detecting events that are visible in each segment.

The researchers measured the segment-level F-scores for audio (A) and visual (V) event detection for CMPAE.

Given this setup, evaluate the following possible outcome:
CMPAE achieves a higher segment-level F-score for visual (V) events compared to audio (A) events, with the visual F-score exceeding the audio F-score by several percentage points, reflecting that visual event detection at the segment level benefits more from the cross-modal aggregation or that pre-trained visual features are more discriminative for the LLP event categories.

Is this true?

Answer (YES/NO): YES